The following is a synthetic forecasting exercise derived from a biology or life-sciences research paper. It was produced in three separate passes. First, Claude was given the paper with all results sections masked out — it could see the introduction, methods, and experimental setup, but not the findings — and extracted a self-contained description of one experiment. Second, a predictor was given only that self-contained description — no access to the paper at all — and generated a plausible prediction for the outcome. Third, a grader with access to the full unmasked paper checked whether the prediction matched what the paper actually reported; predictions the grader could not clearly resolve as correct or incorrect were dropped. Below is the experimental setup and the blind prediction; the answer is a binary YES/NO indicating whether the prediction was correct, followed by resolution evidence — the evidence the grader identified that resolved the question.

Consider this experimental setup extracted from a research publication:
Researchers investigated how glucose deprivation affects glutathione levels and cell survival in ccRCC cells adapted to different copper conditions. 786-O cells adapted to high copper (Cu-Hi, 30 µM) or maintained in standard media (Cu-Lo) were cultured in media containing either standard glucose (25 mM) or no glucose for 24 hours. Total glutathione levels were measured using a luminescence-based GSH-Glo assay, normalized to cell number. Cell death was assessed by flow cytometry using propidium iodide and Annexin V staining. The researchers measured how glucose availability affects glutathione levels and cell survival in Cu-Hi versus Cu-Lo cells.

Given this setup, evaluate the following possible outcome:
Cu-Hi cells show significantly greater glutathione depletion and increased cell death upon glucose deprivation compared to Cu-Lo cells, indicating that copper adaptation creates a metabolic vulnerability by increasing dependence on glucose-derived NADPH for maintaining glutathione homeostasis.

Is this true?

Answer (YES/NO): NO